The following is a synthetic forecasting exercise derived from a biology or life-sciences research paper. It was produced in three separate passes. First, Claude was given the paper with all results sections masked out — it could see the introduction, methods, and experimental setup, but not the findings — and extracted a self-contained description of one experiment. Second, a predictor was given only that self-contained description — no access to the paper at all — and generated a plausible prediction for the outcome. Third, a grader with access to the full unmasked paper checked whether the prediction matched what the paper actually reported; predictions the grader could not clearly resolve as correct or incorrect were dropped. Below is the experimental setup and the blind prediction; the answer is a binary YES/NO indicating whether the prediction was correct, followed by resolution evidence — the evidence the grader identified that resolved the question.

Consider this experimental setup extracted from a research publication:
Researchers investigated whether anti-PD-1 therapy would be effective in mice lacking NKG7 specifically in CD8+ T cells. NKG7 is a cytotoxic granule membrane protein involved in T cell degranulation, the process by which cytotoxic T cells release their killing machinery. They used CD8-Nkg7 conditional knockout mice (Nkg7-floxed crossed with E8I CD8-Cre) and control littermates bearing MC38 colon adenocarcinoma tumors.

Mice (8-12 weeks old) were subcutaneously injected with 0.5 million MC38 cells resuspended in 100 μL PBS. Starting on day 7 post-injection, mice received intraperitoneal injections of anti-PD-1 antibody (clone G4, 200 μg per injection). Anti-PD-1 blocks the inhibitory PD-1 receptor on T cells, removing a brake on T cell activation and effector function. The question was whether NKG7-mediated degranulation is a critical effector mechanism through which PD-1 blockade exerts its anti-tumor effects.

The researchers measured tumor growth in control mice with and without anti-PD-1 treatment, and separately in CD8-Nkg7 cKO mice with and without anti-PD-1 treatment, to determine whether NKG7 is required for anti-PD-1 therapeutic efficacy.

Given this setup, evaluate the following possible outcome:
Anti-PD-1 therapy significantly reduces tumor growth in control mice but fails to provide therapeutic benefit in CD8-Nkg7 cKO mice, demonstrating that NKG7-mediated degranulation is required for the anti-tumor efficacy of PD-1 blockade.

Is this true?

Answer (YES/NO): NO